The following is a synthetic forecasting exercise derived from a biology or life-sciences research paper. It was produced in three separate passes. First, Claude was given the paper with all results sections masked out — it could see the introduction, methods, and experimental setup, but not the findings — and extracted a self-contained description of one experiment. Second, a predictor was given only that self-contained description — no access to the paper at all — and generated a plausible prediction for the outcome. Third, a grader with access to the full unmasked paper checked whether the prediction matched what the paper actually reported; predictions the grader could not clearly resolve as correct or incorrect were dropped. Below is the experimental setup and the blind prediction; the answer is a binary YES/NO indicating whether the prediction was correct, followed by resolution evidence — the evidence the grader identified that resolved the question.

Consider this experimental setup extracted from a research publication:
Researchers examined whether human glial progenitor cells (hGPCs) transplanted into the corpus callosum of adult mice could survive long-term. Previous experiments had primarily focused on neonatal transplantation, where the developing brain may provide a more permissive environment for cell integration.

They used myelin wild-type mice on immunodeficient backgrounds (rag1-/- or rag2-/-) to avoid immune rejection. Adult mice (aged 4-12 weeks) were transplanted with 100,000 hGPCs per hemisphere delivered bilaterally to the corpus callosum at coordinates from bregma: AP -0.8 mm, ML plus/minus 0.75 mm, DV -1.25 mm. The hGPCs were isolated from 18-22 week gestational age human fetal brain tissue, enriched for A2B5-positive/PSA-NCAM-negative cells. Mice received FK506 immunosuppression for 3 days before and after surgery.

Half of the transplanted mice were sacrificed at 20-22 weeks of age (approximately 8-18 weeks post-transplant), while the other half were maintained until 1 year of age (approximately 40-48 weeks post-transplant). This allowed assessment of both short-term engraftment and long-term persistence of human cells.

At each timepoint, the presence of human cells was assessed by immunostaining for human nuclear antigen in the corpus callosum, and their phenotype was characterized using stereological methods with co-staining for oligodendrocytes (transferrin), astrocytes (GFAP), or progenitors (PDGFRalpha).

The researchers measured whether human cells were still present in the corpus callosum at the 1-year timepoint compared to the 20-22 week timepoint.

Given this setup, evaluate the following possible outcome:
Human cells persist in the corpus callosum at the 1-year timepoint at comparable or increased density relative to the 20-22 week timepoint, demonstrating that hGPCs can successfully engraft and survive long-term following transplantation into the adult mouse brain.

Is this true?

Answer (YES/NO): YES